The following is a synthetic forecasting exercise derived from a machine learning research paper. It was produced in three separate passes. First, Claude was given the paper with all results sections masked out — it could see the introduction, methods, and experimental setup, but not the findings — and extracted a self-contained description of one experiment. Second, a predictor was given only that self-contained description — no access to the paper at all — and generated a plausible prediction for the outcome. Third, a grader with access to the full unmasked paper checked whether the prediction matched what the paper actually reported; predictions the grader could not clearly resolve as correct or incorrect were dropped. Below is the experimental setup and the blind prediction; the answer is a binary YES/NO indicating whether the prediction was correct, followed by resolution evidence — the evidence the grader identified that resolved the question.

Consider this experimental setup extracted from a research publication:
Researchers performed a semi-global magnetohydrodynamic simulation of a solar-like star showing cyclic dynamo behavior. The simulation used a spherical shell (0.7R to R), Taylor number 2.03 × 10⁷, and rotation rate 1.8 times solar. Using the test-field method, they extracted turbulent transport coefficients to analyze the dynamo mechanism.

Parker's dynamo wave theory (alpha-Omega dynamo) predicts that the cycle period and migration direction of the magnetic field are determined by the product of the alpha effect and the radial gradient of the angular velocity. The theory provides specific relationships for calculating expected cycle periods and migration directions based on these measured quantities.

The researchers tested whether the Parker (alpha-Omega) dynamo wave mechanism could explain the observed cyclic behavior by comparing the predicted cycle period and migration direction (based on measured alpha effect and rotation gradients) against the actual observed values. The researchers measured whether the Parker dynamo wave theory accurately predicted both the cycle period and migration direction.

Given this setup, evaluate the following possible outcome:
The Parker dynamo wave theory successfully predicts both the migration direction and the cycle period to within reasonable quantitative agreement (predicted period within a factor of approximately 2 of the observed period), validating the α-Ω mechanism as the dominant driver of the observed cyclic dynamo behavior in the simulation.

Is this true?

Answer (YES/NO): NO